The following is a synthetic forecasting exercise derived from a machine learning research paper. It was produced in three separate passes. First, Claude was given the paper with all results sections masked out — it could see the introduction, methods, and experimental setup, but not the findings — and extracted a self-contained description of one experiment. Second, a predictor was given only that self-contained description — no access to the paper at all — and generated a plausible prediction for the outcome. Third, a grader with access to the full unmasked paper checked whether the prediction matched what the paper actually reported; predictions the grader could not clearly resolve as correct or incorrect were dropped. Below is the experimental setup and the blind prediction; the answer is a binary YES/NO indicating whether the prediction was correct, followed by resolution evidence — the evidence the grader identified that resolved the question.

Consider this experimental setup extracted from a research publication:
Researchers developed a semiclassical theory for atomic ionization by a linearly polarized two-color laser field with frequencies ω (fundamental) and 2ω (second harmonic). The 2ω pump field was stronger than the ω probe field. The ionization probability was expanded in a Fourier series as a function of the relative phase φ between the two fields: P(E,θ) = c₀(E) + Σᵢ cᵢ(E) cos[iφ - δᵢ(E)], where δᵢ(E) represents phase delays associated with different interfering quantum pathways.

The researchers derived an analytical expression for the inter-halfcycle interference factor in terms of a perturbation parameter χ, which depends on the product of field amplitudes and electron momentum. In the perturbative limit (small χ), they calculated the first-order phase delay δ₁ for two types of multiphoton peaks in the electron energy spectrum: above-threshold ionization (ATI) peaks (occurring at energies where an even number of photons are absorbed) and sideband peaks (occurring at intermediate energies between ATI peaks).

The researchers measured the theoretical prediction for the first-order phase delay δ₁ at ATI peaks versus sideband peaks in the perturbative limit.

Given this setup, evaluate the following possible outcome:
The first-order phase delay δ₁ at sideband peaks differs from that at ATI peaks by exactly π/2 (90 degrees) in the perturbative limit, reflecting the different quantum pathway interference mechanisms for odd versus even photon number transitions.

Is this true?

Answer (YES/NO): NO